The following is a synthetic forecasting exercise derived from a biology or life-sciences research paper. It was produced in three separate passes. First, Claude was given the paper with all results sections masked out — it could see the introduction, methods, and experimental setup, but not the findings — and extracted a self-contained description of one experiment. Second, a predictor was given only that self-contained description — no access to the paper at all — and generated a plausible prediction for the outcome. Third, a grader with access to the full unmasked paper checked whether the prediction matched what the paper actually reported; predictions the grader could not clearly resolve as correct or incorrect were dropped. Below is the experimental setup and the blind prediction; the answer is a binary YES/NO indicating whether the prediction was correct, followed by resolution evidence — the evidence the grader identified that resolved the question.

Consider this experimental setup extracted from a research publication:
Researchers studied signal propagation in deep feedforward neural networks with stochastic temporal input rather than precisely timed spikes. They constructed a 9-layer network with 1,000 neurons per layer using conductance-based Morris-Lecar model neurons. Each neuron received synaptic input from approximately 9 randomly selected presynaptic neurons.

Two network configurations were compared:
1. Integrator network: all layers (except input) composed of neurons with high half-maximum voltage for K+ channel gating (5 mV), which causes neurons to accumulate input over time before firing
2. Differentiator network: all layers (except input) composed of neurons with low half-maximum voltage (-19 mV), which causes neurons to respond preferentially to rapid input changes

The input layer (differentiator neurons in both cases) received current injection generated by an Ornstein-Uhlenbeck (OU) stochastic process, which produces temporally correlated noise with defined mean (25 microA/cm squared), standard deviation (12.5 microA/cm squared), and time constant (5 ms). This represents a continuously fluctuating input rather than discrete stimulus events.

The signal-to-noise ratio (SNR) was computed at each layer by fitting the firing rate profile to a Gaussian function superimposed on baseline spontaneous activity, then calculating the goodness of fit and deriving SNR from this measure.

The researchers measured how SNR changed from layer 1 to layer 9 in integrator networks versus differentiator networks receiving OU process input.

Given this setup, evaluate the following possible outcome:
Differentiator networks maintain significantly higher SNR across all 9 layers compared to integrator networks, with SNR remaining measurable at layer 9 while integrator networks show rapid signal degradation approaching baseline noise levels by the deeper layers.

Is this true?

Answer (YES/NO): NO